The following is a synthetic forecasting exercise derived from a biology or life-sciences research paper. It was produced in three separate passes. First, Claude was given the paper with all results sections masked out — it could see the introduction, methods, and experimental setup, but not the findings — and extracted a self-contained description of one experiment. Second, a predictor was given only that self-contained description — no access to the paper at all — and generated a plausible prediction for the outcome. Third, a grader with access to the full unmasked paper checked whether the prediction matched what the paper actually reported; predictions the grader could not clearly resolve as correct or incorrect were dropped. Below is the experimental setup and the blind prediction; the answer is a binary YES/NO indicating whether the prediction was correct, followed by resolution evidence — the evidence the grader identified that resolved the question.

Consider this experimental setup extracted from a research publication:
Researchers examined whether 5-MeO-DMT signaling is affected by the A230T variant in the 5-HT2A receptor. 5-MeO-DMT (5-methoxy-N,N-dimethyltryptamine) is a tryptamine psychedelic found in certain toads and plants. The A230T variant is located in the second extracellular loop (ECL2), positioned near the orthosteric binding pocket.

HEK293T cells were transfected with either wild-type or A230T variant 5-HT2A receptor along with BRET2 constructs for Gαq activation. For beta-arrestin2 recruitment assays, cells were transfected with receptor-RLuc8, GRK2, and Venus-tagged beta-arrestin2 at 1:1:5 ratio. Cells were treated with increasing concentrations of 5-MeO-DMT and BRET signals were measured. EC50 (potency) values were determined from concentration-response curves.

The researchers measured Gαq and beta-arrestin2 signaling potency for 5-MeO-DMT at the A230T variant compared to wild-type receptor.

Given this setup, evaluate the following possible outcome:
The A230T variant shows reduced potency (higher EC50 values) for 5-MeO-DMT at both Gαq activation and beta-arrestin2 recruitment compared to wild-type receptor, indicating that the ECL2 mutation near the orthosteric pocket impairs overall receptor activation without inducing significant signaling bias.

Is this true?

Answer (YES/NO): NO